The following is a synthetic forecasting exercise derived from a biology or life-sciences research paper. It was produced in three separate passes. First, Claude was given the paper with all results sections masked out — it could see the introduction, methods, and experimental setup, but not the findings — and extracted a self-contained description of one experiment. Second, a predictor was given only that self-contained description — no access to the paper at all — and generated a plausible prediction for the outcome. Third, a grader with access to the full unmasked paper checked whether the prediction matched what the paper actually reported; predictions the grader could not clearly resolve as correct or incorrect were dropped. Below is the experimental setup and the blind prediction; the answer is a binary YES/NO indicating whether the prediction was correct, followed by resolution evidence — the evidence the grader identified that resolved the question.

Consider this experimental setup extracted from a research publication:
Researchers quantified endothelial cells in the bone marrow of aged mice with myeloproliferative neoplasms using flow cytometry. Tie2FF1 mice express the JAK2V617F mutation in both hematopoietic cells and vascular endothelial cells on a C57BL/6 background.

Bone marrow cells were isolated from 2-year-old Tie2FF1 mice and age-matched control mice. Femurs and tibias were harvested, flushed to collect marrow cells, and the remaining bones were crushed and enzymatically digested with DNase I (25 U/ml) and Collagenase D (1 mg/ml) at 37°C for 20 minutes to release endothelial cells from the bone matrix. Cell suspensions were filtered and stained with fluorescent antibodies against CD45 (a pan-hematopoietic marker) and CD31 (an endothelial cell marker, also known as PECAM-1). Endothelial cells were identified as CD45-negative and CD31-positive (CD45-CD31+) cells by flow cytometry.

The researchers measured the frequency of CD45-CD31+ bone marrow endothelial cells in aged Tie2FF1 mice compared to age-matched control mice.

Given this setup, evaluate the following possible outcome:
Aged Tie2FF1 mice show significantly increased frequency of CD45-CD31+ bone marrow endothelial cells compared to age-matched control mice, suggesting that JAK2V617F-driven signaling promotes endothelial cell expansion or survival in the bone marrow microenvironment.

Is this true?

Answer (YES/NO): NO